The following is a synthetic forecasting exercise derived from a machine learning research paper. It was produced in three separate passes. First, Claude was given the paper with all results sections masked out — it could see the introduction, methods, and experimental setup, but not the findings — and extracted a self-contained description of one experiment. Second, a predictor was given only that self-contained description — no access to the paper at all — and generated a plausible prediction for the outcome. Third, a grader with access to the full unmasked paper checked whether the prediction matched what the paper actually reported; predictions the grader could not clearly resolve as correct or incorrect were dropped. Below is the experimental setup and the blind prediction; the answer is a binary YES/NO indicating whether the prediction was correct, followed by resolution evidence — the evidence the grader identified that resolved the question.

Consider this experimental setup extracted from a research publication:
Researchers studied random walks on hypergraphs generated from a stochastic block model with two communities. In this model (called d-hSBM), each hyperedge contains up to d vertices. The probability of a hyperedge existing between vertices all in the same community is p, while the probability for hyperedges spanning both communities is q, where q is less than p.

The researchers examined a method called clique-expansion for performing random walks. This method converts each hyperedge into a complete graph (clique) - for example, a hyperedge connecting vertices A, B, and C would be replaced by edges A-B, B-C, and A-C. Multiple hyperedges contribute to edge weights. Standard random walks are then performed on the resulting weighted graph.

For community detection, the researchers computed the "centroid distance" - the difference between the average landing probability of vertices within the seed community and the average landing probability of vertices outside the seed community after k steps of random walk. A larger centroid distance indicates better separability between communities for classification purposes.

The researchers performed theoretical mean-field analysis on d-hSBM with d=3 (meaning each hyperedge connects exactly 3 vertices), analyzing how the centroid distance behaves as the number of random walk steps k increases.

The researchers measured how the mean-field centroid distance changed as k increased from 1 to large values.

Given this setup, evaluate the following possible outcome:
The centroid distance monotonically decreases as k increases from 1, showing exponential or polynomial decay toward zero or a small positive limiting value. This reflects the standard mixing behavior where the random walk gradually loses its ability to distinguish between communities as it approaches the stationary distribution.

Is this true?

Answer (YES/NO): YES